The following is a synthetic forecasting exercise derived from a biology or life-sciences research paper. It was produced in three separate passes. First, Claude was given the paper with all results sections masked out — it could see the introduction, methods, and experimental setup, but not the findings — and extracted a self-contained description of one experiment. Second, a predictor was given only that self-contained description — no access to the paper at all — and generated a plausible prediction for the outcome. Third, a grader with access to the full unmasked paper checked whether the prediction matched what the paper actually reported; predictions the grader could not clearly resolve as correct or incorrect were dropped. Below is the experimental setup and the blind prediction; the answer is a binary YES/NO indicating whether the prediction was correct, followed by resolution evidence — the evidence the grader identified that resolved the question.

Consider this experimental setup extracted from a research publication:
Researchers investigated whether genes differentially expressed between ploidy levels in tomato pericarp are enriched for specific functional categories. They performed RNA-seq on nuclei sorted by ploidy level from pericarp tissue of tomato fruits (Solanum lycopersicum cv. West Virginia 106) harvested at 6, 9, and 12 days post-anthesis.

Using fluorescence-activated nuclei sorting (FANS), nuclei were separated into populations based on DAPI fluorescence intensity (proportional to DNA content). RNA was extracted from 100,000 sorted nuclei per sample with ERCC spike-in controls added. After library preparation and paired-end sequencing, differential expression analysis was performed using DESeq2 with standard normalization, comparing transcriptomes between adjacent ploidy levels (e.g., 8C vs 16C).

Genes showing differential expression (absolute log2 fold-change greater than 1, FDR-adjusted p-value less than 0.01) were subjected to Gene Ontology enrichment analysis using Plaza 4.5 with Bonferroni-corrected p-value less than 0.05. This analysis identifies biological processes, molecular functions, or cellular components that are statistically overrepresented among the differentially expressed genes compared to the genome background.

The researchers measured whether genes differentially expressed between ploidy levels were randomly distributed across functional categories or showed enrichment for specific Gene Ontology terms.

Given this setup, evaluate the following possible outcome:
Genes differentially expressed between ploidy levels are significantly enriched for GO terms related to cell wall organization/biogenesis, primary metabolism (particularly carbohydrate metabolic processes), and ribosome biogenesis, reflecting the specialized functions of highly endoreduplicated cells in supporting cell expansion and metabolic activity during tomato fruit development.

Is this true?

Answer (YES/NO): NO